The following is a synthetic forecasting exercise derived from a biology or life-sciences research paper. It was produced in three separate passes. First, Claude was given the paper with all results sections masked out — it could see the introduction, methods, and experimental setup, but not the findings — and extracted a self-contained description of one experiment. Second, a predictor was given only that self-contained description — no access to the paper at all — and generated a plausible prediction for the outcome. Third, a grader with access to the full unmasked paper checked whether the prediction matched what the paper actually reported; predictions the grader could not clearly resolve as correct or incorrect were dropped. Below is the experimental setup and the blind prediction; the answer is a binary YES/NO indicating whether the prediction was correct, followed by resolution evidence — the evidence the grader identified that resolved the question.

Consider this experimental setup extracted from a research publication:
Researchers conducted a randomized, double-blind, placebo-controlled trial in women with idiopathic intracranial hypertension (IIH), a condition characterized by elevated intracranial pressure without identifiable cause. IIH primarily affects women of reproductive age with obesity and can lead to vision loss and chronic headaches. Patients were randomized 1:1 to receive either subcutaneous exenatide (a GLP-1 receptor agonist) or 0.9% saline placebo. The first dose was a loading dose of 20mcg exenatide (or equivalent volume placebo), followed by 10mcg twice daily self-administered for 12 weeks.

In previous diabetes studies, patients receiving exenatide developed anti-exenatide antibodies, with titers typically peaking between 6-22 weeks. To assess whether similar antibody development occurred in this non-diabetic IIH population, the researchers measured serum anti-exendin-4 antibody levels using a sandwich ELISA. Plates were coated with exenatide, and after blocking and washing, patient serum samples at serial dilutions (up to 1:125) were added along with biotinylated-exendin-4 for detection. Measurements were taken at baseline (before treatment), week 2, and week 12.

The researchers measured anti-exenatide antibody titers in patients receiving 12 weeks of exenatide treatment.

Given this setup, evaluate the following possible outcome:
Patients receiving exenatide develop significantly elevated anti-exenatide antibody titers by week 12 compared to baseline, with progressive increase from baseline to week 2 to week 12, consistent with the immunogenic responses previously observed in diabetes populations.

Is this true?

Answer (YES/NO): NO